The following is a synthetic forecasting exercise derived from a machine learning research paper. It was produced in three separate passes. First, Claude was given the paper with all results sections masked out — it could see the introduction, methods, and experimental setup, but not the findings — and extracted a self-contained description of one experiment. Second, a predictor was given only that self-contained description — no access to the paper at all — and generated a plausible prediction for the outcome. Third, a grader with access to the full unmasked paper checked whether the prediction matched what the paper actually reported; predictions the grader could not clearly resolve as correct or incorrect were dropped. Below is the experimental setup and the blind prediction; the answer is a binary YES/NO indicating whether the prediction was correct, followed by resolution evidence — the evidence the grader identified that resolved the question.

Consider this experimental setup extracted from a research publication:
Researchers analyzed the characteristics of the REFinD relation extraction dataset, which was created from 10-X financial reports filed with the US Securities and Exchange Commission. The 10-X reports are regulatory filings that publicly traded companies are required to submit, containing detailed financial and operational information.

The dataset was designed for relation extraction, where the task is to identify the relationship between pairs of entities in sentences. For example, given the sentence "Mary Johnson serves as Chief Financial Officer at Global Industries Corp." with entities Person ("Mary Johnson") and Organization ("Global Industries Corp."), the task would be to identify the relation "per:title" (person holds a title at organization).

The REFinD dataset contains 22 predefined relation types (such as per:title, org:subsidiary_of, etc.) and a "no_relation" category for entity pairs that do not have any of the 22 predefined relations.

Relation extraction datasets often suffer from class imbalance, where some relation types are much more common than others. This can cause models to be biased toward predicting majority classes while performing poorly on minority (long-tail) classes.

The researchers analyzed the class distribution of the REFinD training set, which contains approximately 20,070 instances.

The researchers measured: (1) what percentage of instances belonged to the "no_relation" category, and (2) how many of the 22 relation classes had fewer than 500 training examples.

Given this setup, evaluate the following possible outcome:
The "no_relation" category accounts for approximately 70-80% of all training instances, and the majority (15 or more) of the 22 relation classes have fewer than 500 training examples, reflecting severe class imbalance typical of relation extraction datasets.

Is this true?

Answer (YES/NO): NO